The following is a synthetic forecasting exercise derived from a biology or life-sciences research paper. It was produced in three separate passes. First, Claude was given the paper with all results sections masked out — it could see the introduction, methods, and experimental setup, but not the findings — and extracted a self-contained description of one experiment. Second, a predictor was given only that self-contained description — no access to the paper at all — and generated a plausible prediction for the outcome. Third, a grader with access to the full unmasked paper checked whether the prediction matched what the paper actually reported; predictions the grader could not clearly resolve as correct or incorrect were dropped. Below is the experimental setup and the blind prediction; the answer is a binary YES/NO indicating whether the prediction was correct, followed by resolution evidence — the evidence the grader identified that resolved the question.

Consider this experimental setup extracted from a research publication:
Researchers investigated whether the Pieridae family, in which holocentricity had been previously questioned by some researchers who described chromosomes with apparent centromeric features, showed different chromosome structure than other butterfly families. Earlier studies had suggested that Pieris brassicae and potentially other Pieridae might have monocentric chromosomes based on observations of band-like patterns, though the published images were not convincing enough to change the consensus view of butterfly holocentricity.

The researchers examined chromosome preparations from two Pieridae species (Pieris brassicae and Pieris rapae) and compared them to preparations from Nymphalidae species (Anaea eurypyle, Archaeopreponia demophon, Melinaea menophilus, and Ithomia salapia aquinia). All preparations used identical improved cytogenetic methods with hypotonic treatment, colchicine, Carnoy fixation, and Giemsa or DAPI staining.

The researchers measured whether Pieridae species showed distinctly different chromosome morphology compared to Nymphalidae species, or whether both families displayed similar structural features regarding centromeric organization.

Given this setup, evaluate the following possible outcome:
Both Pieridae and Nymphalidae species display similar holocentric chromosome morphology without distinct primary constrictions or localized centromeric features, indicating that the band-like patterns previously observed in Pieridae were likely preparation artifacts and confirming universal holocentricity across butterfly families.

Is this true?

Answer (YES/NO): NO